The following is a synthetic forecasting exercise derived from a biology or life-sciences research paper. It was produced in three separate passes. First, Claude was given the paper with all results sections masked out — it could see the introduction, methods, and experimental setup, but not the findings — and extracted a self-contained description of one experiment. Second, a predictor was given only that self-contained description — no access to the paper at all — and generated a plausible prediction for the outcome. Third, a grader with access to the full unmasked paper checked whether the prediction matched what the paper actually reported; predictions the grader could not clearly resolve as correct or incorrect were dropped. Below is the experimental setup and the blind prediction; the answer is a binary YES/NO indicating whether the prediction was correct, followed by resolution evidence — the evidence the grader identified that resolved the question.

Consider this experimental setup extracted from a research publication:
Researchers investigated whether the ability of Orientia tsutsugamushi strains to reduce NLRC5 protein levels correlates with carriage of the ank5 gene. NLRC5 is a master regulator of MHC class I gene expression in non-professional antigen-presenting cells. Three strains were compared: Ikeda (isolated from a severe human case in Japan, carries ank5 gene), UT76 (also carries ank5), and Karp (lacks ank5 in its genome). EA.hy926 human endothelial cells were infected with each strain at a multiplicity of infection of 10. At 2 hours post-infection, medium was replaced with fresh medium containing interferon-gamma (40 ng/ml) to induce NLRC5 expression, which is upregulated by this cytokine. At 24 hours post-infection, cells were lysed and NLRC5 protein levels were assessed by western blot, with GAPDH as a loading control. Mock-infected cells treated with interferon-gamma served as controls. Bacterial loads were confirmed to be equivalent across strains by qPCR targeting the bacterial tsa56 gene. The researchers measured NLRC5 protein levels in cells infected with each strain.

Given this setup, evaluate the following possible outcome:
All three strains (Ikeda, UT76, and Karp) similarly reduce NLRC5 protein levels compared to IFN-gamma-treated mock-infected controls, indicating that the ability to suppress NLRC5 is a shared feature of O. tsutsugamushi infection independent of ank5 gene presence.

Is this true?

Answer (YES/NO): NO